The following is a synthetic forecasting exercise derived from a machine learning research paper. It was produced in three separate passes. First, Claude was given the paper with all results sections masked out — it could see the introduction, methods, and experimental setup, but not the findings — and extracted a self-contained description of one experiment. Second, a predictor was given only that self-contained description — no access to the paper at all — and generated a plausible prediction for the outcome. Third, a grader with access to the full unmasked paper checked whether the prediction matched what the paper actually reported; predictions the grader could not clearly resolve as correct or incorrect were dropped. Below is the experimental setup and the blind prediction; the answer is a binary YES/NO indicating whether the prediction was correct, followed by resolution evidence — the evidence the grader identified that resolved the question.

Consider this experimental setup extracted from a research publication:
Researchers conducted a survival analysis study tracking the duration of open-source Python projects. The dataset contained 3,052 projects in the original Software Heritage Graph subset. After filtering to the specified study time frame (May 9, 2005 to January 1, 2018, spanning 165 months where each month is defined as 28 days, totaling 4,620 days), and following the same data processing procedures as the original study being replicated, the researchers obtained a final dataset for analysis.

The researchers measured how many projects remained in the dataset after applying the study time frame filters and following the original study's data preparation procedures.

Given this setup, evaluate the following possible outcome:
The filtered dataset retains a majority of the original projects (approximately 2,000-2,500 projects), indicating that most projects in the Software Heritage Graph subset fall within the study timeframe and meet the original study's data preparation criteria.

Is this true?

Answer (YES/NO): YES